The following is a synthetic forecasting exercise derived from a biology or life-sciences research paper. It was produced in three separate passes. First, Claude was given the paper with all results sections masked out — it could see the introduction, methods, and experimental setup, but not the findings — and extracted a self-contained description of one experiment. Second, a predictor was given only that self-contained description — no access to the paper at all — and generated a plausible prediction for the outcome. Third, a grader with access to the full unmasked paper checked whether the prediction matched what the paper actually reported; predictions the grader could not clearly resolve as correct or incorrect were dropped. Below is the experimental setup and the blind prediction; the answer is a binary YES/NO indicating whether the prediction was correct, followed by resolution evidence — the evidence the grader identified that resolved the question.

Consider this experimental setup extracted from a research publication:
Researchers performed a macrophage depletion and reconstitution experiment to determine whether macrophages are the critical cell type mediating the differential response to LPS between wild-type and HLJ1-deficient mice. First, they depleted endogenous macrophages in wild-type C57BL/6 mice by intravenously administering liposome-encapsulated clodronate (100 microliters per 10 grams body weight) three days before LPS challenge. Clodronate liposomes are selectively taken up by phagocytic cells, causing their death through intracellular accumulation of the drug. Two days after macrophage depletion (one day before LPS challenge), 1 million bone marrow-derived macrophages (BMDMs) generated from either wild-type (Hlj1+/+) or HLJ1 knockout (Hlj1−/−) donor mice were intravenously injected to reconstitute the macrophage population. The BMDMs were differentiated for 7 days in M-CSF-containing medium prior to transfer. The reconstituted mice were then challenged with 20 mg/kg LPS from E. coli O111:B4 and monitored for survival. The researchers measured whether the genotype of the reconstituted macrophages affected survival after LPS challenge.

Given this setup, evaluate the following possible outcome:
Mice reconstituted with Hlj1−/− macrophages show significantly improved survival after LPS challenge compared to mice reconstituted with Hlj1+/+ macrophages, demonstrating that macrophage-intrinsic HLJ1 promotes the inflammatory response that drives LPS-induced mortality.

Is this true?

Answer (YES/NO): YES